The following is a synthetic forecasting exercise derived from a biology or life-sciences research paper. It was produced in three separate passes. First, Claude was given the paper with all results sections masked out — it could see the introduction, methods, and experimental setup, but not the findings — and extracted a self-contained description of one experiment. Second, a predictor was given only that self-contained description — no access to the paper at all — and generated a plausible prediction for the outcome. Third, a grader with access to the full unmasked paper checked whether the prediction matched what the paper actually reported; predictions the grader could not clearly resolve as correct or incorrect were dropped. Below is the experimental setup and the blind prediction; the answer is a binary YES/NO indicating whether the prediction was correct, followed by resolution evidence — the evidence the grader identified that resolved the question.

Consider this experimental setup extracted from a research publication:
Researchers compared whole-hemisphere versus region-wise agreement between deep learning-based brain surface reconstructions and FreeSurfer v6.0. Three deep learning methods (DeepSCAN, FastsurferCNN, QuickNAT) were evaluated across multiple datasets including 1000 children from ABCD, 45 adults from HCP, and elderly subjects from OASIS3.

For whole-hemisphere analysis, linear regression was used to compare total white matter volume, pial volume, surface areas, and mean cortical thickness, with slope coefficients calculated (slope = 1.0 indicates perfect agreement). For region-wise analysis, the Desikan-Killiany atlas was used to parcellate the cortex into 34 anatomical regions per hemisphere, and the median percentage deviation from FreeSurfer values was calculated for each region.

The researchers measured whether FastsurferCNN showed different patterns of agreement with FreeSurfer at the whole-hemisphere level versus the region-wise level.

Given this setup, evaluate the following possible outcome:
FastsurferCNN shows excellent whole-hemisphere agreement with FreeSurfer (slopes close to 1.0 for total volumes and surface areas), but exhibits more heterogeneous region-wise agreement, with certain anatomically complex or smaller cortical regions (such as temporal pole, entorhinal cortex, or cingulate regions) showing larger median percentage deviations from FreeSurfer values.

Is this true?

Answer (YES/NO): NO